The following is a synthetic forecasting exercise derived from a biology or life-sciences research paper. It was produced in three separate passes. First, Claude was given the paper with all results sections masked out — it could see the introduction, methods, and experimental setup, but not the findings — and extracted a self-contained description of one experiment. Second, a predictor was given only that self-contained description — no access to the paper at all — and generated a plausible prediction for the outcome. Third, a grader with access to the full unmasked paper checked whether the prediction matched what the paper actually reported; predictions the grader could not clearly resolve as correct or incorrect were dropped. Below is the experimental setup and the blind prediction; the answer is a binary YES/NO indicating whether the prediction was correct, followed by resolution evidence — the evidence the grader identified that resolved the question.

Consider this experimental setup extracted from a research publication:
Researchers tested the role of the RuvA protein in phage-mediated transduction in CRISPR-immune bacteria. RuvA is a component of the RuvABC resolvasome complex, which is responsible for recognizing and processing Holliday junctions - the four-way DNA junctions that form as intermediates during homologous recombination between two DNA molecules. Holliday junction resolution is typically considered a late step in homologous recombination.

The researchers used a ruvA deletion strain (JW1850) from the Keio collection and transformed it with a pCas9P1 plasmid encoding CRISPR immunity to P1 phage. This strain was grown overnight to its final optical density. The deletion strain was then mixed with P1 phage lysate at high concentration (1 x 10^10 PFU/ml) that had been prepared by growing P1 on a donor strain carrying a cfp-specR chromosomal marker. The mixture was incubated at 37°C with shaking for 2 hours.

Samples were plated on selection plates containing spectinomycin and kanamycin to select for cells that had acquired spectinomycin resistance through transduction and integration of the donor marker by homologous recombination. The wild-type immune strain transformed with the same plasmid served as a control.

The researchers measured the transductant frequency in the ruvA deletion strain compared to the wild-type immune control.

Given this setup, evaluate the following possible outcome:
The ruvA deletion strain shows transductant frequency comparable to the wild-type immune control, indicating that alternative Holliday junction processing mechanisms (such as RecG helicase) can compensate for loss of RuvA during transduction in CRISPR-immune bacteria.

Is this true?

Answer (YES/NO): YES